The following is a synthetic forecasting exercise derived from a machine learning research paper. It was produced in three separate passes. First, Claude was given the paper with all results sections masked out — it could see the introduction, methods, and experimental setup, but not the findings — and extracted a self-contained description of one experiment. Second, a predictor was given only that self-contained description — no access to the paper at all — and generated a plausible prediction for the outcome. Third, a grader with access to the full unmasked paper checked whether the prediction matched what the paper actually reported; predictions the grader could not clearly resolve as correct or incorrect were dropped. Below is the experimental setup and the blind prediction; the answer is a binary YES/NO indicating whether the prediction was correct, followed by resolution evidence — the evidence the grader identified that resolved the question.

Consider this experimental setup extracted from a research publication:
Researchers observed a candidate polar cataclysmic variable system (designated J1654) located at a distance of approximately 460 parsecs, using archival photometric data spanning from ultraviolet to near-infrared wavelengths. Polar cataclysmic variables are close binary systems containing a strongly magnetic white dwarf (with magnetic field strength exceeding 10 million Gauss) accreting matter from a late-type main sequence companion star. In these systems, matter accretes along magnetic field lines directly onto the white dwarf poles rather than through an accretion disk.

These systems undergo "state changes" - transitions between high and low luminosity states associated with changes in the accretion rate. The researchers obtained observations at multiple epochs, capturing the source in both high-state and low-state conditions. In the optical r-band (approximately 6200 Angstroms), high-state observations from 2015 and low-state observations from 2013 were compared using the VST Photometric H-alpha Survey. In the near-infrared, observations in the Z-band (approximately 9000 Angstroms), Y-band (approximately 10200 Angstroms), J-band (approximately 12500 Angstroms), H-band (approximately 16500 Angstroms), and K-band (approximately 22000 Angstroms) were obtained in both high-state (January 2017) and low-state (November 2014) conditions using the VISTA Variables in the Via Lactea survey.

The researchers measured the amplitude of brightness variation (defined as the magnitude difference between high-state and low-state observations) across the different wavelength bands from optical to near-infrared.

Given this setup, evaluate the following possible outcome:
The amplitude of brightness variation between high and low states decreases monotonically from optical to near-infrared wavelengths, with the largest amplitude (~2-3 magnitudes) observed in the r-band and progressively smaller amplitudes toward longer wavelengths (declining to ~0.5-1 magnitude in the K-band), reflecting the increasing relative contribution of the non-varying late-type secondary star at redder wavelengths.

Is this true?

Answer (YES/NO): NO